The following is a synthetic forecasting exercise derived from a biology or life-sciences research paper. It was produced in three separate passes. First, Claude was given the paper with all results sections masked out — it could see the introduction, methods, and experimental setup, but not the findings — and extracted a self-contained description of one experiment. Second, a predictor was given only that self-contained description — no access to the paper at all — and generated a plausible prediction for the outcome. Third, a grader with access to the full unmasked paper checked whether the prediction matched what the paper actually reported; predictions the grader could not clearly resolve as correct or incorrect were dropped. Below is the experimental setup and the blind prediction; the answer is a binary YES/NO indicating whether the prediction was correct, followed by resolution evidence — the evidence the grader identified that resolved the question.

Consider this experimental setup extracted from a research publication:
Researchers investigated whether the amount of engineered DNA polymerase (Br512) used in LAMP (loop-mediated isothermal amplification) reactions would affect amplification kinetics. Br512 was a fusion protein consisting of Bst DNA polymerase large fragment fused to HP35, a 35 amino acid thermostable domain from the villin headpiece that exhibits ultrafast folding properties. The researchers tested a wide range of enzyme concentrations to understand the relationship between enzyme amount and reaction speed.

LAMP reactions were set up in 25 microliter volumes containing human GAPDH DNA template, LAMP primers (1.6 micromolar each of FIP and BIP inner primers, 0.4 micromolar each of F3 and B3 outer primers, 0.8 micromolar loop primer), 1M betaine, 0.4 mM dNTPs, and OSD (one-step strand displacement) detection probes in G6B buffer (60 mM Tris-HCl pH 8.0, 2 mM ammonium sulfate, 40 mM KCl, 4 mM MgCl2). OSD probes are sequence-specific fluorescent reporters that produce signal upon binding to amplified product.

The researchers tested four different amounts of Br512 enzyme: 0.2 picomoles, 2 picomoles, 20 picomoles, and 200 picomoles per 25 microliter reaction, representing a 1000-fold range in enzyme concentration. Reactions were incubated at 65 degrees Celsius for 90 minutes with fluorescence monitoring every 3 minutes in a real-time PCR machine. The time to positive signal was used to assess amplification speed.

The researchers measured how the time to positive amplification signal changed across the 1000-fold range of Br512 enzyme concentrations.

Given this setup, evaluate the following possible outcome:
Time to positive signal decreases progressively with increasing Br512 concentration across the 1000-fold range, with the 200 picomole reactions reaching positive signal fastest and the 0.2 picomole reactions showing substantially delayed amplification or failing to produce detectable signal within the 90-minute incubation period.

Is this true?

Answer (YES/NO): NO